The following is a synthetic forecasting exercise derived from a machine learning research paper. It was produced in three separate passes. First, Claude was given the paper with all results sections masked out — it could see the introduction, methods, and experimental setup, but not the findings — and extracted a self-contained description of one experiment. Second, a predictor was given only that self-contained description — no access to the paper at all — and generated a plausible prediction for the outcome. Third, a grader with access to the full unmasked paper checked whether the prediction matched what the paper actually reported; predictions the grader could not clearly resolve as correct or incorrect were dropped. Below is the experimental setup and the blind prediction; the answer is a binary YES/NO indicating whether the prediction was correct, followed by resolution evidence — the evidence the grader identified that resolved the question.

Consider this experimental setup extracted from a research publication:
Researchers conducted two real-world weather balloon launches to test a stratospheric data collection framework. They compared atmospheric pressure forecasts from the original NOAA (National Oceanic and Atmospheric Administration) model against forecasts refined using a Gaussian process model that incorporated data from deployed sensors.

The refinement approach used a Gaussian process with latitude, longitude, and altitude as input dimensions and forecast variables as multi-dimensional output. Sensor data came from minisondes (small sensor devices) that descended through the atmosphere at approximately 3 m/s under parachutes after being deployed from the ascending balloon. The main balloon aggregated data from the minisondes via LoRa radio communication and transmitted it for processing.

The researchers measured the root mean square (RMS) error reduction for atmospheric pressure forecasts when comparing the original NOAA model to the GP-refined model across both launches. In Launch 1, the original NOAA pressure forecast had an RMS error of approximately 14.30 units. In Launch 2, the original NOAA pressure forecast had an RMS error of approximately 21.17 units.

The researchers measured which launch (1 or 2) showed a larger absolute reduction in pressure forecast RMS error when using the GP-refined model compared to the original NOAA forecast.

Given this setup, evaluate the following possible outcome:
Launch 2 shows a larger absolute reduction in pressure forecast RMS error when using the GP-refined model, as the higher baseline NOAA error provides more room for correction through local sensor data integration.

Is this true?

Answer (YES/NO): YES